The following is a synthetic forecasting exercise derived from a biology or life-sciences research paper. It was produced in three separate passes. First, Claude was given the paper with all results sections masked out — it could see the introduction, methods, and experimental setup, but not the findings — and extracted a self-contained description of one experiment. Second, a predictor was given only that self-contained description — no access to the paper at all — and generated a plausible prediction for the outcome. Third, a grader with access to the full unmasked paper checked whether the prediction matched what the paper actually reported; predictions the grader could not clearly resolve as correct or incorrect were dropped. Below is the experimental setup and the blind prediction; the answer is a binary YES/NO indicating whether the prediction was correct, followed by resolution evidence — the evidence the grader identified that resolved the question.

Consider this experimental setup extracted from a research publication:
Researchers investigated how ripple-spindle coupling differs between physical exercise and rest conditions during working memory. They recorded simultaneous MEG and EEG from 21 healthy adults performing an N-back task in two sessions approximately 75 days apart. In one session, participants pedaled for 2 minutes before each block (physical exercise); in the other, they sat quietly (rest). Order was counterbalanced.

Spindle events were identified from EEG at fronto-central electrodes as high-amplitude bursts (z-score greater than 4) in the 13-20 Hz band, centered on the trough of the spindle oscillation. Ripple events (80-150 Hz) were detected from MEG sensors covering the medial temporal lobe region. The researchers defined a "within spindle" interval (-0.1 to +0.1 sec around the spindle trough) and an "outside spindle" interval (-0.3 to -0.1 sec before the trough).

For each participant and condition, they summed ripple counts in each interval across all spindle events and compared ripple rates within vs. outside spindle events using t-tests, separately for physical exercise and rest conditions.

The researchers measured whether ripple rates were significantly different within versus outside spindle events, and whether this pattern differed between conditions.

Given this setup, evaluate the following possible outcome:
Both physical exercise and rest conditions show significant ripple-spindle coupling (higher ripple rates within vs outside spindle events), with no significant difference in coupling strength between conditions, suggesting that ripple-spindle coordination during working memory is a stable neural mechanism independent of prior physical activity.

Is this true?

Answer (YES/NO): NO